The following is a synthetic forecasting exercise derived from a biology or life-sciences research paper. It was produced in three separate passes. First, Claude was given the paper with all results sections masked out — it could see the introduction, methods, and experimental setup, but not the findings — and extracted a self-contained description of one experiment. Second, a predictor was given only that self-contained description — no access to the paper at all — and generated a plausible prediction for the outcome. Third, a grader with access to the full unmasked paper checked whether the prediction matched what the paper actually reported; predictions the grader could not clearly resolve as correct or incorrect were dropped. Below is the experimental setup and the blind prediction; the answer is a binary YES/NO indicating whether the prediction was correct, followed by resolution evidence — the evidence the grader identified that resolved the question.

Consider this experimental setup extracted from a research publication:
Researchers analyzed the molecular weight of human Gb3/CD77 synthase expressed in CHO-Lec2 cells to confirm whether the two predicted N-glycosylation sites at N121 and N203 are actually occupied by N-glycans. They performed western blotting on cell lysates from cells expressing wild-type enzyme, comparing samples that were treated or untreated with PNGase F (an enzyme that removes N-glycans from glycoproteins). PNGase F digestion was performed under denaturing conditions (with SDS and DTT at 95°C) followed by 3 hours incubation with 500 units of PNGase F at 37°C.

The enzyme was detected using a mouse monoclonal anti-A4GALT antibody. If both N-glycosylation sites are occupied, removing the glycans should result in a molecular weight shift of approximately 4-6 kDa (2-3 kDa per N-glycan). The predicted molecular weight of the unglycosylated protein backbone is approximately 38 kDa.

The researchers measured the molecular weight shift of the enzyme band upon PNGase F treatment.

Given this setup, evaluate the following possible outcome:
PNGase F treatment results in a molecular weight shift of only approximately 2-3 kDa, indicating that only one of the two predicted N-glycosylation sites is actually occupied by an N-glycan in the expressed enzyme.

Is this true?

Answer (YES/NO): NO